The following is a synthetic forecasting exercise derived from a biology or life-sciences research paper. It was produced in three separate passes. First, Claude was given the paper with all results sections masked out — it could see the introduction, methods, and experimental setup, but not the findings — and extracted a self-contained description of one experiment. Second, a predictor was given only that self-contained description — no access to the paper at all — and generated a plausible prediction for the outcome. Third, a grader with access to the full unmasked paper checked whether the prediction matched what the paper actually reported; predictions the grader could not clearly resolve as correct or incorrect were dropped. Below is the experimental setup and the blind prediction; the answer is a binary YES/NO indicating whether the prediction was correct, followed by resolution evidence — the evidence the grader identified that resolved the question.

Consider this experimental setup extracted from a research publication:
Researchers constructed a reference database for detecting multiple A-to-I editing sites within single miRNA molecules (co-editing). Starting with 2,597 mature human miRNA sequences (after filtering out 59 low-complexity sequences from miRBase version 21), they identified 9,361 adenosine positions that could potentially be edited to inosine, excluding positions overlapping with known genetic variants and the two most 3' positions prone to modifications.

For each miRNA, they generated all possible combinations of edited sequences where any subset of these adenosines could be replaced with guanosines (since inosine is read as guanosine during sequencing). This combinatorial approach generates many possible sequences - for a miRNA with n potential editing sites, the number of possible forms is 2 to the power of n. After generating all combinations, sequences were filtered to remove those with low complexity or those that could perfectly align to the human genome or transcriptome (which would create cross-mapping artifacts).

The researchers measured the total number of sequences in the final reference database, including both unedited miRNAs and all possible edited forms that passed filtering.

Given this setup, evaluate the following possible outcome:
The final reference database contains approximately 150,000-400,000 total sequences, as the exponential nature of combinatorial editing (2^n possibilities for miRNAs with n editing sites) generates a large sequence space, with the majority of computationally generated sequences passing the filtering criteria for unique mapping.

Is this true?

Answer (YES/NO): NO